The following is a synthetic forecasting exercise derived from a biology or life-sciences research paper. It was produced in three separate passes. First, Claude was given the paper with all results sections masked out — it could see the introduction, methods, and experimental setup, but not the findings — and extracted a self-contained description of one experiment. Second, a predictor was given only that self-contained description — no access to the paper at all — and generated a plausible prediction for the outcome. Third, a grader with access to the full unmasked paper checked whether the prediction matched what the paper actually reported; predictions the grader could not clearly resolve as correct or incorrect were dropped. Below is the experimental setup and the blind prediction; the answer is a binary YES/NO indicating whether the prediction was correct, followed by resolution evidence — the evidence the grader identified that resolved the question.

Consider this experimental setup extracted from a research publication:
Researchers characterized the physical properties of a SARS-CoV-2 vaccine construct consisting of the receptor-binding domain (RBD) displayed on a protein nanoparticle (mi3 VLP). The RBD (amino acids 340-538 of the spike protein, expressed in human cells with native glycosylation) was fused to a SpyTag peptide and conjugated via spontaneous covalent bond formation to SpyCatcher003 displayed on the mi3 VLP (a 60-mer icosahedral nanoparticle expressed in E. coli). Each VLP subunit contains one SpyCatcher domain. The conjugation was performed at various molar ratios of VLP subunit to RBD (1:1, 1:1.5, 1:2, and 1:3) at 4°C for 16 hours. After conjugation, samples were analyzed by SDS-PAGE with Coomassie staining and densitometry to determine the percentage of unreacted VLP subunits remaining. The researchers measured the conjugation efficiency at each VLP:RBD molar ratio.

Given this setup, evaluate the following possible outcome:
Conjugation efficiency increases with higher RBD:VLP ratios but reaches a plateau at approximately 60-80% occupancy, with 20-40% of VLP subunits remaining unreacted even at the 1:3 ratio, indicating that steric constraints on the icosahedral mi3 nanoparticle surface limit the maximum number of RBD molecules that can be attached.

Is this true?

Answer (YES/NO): NO